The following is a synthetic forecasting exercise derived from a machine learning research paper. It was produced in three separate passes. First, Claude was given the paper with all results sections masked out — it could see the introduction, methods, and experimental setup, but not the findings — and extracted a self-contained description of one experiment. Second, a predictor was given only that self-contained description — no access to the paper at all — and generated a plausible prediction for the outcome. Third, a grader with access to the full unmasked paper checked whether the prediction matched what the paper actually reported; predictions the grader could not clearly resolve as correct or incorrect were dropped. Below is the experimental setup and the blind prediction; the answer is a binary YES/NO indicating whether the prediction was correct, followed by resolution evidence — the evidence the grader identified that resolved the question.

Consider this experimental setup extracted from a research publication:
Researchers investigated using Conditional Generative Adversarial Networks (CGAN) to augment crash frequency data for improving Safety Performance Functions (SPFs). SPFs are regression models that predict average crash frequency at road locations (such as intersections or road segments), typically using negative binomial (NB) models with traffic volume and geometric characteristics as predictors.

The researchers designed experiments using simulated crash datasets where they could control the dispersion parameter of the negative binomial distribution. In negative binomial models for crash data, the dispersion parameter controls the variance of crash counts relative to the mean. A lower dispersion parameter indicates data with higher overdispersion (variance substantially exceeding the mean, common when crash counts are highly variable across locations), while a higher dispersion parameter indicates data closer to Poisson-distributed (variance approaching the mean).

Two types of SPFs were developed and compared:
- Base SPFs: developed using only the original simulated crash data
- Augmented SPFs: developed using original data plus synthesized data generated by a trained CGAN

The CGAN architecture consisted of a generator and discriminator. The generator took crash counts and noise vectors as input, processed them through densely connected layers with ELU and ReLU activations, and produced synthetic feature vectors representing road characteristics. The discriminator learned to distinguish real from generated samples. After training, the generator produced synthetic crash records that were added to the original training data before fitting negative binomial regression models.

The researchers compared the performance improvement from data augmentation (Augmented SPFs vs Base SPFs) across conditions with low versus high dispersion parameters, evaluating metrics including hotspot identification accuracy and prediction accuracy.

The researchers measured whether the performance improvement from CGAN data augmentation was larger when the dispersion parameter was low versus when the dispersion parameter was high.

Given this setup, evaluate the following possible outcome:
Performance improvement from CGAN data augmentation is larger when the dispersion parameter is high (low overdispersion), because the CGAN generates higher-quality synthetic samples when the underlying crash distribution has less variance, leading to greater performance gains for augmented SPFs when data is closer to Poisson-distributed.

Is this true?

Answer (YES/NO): NO